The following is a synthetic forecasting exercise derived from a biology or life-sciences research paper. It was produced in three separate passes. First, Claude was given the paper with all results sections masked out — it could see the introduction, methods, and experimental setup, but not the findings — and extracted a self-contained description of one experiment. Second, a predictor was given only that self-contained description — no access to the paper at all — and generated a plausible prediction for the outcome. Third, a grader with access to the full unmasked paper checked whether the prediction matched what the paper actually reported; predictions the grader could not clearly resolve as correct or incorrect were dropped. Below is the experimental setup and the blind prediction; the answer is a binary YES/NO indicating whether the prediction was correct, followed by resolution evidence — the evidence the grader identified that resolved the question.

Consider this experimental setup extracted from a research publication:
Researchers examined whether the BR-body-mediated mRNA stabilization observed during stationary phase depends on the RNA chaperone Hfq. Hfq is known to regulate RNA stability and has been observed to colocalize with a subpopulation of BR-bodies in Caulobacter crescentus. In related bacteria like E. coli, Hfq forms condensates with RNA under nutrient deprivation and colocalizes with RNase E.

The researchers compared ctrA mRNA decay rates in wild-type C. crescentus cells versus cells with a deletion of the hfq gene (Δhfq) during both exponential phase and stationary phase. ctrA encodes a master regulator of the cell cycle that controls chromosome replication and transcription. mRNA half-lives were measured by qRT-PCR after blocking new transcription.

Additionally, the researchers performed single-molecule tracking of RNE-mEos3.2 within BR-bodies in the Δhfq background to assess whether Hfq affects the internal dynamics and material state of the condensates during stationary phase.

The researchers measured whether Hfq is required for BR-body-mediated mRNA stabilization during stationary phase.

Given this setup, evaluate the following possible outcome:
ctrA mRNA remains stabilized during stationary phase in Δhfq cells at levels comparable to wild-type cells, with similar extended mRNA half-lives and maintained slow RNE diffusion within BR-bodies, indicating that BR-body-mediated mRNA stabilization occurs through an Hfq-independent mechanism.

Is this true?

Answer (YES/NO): YES